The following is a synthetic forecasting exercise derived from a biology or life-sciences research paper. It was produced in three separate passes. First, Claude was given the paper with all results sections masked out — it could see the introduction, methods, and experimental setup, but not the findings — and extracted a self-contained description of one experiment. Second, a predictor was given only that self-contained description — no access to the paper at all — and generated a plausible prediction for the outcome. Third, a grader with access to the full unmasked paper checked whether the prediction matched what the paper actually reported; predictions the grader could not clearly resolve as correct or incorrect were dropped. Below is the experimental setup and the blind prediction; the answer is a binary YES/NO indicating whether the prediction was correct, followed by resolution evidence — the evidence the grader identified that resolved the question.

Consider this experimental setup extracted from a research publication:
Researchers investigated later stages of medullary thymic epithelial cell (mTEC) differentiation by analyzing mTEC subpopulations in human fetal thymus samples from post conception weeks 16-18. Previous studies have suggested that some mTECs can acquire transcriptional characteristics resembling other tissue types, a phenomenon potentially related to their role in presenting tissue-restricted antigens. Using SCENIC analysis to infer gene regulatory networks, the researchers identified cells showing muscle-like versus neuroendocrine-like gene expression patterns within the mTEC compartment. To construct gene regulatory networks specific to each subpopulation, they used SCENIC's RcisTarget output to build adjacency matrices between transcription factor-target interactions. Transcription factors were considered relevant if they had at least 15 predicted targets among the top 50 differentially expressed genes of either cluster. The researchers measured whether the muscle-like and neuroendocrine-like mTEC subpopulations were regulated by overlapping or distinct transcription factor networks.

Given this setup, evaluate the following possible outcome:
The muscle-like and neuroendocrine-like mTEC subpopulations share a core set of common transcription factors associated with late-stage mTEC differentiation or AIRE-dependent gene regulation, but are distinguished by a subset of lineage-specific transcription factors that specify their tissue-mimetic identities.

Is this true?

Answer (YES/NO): NO